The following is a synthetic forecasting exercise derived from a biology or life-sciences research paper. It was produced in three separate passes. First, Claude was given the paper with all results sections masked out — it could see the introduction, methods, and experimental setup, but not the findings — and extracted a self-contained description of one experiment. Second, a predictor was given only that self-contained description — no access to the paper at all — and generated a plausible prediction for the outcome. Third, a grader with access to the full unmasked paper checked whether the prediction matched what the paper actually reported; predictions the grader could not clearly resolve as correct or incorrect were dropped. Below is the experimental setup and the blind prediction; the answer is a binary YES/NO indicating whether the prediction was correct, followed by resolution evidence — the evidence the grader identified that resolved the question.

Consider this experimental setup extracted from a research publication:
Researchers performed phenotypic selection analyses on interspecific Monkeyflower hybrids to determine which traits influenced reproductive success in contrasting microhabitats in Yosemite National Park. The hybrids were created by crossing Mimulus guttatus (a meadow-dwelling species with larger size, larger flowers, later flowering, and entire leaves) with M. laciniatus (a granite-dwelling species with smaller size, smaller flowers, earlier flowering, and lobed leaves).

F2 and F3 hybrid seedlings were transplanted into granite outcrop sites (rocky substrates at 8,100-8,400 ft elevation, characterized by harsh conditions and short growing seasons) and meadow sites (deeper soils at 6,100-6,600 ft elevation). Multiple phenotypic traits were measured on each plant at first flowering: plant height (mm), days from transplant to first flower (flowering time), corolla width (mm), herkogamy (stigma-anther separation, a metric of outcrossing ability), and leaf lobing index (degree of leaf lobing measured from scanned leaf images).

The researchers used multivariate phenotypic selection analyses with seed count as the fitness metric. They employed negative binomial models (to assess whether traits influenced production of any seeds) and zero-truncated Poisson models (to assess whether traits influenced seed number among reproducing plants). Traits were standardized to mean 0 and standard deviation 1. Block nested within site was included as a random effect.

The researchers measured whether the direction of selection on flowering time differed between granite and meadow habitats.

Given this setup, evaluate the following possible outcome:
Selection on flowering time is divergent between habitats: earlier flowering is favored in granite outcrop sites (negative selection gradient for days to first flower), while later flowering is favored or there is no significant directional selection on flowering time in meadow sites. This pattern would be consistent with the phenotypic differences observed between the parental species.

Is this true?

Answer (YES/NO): NO